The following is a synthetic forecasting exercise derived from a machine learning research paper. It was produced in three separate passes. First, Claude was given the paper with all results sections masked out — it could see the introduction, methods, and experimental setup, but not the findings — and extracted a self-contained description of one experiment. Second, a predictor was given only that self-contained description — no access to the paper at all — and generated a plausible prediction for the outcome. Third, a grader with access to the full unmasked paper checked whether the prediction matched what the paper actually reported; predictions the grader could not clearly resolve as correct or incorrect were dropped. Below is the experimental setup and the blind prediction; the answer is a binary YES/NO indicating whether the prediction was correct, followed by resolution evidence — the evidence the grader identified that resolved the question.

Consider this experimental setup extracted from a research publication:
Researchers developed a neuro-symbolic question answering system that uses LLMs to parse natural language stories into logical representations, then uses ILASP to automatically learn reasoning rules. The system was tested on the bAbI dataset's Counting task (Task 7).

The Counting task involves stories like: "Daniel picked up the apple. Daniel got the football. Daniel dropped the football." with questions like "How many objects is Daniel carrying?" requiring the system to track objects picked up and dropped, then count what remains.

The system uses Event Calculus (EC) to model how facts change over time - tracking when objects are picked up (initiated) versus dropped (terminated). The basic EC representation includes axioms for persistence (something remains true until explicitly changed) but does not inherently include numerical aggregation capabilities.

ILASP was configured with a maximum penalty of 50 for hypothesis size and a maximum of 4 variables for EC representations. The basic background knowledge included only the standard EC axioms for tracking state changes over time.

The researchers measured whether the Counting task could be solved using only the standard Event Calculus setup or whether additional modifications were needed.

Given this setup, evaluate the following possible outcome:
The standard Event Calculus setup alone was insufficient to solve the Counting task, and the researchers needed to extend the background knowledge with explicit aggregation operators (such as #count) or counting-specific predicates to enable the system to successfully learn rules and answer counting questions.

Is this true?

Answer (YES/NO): YES